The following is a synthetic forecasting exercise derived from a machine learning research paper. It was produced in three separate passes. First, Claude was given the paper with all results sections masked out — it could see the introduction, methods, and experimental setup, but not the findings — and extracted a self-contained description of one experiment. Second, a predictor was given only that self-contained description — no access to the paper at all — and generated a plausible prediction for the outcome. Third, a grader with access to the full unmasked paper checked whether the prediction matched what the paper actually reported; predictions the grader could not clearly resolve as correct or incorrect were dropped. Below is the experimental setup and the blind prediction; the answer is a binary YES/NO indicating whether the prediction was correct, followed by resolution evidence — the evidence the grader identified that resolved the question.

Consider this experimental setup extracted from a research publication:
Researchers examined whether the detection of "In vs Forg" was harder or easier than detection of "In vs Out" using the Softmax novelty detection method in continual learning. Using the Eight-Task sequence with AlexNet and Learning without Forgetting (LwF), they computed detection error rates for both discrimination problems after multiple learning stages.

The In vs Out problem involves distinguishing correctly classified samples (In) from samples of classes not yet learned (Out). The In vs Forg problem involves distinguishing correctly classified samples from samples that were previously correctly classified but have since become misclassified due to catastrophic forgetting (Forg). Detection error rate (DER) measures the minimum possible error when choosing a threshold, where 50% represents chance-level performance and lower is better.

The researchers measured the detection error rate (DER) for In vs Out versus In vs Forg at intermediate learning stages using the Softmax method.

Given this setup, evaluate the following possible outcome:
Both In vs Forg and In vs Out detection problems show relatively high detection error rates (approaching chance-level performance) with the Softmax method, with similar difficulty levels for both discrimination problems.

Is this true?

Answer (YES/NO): NO